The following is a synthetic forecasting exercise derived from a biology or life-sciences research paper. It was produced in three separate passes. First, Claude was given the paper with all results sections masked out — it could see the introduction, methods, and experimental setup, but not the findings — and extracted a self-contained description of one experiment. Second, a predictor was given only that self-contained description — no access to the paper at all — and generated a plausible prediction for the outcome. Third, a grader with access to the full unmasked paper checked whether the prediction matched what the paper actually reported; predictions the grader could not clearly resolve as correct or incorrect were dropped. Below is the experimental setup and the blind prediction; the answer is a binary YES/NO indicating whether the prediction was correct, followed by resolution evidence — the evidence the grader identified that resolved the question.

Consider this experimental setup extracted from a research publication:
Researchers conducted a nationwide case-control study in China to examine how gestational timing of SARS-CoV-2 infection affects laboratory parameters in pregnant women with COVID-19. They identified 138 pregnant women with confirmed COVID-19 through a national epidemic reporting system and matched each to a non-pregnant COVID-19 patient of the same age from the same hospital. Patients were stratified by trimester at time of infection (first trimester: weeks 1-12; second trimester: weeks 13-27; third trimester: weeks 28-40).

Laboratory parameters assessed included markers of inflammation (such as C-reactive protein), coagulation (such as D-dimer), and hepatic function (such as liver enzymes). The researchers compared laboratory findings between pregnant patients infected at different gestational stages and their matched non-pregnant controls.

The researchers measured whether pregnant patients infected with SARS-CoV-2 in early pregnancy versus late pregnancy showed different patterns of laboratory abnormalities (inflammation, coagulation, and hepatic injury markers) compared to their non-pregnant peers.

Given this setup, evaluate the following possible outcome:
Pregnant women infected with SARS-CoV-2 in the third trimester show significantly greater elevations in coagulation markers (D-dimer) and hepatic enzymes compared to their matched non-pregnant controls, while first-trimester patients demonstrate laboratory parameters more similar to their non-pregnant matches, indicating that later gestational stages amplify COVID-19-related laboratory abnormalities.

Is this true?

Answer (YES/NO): YES